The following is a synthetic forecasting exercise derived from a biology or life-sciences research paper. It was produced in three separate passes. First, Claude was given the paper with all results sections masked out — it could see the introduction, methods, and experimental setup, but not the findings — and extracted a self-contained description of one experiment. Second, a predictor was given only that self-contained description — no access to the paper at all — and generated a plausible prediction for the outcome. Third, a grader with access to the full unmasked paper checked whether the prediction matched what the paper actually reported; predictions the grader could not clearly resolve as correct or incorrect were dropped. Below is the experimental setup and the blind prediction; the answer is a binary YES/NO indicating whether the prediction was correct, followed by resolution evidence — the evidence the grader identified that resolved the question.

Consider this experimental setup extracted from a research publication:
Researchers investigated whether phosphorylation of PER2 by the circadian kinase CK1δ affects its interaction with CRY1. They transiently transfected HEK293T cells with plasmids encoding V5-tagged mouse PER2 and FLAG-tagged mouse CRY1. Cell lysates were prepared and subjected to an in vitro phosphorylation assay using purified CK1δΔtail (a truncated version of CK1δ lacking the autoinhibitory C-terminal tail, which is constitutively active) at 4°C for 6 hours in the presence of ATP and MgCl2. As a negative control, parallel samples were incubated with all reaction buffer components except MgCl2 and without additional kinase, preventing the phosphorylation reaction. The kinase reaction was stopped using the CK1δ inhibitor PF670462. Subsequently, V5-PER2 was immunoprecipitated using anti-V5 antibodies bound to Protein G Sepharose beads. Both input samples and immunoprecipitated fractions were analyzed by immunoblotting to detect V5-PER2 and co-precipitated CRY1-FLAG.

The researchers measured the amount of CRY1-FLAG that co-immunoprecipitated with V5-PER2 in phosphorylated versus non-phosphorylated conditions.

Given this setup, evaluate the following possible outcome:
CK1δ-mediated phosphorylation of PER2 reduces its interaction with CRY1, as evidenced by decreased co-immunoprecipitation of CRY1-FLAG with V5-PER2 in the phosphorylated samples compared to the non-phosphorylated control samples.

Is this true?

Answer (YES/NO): YES